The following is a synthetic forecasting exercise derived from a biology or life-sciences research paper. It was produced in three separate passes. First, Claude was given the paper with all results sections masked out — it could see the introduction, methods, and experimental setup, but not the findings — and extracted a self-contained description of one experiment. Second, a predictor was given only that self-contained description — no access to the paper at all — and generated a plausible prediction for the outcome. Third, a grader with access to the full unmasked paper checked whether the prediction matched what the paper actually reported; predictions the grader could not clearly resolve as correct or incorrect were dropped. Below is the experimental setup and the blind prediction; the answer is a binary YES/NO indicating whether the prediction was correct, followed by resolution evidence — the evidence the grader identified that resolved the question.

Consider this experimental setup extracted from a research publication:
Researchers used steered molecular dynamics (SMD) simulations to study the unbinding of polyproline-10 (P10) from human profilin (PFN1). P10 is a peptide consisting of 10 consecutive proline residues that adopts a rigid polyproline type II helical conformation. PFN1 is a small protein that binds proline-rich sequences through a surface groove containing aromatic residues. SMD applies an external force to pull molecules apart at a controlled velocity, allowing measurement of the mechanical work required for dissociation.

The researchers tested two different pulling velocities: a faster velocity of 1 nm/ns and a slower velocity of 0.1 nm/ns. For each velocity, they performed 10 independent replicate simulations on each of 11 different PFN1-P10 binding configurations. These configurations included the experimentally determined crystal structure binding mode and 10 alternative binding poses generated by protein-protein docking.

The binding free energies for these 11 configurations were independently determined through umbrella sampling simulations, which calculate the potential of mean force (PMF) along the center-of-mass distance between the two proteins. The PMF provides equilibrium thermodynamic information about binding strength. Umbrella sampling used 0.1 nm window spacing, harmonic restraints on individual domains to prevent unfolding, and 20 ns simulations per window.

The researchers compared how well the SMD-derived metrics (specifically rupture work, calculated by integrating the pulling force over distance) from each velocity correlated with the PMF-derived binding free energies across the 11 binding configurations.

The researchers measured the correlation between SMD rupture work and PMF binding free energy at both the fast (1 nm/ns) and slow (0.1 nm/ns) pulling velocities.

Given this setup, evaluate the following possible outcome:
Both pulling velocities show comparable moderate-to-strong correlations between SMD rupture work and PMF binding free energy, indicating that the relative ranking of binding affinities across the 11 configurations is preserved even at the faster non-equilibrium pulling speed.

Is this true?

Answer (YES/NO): NO